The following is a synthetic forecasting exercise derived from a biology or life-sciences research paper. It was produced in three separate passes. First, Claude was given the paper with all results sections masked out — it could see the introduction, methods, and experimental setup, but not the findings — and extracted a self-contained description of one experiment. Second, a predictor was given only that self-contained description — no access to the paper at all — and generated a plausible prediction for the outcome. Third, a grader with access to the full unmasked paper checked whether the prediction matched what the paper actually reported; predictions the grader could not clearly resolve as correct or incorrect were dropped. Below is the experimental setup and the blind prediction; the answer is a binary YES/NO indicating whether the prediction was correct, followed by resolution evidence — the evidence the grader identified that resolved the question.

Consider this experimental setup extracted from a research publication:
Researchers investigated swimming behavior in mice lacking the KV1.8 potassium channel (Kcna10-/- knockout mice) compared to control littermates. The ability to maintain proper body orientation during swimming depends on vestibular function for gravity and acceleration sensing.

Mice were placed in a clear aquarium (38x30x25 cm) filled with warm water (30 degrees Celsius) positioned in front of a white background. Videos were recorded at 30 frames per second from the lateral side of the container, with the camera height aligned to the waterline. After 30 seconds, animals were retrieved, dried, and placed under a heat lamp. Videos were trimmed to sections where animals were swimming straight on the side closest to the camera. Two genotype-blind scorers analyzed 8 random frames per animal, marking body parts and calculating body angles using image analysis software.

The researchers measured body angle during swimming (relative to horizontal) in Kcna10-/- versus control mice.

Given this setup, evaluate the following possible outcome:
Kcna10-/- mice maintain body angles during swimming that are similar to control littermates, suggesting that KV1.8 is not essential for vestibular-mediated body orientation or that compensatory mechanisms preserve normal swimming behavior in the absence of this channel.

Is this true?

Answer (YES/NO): NO